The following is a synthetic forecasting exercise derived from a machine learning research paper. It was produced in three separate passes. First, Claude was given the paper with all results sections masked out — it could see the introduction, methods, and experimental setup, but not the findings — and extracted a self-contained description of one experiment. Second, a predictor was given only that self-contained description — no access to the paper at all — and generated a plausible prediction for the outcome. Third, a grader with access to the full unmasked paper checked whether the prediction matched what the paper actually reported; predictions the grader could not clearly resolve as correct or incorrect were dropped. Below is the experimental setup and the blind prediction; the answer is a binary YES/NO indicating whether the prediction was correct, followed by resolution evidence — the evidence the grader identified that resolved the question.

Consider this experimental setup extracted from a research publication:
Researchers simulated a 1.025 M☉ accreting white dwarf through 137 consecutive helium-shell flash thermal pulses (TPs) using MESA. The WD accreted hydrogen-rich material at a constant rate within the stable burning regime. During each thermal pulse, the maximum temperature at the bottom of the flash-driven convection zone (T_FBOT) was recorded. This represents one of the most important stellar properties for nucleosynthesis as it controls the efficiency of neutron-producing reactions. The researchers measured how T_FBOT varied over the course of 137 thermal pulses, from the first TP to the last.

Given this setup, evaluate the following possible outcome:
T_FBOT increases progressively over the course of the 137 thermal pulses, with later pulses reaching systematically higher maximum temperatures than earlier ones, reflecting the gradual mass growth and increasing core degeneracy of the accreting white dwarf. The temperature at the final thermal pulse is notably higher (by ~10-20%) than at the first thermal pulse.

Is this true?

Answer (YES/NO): NO